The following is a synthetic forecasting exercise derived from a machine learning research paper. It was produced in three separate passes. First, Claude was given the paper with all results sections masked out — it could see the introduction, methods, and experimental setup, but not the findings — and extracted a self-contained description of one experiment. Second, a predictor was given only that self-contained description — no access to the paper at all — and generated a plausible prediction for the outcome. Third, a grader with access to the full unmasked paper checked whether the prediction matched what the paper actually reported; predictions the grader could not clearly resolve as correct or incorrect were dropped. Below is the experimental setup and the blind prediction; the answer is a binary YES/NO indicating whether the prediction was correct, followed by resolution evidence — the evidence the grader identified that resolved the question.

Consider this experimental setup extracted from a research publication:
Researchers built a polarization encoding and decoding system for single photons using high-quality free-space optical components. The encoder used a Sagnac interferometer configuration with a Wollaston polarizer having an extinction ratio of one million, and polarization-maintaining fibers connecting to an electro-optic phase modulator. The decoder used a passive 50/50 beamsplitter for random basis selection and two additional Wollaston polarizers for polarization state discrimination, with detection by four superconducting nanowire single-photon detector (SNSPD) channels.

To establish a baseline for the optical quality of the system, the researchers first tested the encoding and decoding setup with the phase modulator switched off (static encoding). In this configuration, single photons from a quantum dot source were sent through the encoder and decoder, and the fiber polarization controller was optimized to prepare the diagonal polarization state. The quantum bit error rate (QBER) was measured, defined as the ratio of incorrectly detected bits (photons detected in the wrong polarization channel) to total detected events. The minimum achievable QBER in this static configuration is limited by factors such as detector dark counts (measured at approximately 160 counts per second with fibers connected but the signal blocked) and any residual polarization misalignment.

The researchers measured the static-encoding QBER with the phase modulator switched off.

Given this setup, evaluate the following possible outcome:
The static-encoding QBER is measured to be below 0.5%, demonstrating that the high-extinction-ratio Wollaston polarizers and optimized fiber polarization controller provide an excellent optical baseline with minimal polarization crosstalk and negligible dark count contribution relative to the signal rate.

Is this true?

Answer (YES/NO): YES